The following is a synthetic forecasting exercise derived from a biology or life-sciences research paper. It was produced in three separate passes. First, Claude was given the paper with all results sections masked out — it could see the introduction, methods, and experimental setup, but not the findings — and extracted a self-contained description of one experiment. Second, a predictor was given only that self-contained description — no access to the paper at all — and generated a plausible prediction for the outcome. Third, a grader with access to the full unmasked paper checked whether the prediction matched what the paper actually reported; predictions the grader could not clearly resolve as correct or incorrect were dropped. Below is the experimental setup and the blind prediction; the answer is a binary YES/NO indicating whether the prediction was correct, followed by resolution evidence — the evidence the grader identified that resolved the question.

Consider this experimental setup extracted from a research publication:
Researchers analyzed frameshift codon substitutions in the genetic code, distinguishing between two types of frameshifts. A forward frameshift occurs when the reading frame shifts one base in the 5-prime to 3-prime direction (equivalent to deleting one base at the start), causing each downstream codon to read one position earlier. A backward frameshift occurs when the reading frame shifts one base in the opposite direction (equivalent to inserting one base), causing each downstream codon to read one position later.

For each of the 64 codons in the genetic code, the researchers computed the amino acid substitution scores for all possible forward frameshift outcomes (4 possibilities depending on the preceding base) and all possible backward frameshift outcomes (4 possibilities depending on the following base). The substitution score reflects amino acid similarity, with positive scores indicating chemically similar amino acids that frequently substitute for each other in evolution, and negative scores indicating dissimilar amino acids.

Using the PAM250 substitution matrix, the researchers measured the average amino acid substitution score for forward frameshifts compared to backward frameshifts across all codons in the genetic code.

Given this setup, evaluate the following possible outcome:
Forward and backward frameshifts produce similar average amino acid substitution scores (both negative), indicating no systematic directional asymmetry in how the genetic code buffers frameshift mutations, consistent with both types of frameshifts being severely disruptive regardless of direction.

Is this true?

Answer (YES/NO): NO